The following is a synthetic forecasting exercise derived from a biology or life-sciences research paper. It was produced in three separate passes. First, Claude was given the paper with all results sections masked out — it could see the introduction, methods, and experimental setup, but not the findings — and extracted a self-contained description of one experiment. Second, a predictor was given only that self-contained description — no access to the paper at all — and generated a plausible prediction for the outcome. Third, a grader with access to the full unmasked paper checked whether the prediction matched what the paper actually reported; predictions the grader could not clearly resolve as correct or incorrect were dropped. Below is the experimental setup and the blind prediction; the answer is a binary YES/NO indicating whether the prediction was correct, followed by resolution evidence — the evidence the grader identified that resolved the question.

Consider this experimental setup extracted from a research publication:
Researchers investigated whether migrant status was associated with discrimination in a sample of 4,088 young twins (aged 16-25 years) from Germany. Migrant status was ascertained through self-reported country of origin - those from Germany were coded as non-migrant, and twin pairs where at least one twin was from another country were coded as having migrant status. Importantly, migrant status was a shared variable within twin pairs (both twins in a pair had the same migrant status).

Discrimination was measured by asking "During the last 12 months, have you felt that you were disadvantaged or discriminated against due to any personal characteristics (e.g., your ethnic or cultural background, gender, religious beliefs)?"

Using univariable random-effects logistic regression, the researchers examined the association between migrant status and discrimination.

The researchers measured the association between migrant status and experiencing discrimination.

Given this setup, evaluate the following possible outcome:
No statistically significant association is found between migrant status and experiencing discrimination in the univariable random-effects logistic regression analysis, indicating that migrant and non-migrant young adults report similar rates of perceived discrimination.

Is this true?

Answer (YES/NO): NO